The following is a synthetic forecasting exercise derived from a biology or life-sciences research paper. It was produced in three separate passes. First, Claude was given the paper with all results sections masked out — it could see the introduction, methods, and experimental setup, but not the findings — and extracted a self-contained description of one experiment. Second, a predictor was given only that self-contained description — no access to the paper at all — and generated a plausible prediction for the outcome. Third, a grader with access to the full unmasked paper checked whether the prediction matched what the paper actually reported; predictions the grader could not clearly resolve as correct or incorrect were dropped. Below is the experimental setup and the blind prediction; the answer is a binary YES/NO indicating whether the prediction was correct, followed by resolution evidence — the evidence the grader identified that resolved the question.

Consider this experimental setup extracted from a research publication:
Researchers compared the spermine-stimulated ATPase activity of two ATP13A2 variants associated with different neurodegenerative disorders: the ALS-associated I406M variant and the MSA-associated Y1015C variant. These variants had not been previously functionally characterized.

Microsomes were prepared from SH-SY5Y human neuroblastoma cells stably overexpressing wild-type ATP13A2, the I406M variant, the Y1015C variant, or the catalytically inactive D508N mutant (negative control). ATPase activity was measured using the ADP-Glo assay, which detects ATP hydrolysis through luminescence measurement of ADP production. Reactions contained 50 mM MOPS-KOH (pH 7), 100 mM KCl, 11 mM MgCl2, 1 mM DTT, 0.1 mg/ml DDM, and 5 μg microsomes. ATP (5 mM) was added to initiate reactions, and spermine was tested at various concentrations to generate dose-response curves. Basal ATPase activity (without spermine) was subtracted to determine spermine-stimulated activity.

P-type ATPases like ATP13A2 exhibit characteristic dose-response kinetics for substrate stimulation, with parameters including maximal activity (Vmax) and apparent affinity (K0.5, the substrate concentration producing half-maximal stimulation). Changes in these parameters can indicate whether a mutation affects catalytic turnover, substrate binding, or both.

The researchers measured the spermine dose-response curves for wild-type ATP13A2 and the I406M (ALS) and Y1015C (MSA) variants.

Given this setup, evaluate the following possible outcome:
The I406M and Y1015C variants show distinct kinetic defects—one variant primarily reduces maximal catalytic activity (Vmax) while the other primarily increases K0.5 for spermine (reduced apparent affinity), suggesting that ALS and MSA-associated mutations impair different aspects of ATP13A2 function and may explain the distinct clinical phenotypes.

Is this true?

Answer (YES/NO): NO